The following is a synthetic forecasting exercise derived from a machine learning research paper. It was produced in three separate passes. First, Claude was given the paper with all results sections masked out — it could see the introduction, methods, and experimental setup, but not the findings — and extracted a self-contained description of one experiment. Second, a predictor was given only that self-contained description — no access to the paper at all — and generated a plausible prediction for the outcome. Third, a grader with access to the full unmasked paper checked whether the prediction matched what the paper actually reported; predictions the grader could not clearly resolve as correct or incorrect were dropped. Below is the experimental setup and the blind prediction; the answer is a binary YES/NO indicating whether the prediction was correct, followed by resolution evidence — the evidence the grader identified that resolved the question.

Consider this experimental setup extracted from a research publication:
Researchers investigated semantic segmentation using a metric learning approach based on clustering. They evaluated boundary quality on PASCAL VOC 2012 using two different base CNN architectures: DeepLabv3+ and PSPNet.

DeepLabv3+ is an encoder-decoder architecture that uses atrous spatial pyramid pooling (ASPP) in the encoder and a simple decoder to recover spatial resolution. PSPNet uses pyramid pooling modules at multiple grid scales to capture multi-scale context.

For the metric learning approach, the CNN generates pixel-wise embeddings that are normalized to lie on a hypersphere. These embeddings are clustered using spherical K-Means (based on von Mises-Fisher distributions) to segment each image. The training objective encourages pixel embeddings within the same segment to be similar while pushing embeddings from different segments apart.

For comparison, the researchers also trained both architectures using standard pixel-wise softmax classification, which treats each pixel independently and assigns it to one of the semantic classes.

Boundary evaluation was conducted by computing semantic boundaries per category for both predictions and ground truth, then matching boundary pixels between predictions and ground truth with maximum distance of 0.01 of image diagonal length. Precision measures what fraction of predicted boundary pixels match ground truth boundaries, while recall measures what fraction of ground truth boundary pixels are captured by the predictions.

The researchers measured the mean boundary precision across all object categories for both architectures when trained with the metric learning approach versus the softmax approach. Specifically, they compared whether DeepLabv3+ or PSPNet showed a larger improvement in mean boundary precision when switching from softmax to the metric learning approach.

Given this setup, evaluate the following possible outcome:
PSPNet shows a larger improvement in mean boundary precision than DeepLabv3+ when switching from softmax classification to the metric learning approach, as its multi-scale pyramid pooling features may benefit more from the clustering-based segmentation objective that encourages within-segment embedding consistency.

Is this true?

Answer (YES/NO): NO